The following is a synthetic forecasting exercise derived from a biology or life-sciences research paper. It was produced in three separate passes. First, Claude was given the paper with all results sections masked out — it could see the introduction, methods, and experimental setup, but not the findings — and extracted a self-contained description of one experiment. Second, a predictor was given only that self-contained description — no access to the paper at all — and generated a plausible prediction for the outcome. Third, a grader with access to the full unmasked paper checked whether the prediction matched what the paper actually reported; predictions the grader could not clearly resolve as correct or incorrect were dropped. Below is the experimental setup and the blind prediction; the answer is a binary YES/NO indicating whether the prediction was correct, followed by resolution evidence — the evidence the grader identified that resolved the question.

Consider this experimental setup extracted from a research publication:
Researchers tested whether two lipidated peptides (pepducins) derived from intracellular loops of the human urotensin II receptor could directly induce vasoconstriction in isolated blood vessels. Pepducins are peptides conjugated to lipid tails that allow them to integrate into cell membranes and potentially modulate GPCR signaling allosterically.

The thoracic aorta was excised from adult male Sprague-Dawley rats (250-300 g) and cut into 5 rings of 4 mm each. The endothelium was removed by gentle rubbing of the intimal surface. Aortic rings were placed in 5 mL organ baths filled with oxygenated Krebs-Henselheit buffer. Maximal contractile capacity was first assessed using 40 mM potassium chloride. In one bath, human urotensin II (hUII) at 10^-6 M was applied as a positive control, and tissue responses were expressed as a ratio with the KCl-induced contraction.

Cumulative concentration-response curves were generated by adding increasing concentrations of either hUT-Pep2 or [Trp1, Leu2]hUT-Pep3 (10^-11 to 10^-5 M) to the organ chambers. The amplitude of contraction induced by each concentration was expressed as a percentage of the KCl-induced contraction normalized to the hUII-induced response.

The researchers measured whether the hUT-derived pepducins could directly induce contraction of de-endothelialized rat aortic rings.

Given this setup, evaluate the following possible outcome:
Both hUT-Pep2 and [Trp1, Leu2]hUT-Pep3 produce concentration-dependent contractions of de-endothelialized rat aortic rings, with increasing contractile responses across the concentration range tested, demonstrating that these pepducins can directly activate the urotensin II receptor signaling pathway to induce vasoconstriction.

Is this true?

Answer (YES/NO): NO